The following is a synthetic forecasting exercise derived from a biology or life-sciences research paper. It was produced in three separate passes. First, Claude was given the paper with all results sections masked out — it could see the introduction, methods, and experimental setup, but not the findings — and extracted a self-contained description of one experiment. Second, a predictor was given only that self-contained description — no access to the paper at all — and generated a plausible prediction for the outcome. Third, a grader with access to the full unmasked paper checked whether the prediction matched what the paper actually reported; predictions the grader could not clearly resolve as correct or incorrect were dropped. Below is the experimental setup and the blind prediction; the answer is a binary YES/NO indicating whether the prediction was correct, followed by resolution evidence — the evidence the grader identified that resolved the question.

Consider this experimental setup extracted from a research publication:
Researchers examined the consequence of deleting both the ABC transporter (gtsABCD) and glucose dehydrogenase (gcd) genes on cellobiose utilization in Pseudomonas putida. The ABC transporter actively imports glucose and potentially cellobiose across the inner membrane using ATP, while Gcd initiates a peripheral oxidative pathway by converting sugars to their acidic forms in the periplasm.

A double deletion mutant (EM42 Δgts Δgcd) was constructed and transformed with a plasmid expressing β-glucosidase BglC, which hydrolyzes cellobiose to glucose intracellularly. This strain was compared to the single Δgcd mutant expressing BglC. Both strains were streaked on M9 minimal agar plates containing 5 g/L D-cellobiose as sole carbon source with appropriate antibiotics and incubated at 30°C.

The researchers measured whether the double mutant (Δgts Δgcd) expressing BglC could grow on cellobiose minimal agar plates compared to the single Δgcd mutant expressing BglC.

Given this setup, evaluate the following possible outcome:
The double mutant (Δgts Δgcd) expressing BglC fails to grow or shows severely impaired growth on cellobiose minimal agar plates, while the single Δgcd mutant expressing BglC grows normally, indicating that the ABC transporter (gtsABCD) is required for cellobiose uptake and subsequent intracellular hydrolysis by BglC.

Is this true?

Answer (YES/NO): YES